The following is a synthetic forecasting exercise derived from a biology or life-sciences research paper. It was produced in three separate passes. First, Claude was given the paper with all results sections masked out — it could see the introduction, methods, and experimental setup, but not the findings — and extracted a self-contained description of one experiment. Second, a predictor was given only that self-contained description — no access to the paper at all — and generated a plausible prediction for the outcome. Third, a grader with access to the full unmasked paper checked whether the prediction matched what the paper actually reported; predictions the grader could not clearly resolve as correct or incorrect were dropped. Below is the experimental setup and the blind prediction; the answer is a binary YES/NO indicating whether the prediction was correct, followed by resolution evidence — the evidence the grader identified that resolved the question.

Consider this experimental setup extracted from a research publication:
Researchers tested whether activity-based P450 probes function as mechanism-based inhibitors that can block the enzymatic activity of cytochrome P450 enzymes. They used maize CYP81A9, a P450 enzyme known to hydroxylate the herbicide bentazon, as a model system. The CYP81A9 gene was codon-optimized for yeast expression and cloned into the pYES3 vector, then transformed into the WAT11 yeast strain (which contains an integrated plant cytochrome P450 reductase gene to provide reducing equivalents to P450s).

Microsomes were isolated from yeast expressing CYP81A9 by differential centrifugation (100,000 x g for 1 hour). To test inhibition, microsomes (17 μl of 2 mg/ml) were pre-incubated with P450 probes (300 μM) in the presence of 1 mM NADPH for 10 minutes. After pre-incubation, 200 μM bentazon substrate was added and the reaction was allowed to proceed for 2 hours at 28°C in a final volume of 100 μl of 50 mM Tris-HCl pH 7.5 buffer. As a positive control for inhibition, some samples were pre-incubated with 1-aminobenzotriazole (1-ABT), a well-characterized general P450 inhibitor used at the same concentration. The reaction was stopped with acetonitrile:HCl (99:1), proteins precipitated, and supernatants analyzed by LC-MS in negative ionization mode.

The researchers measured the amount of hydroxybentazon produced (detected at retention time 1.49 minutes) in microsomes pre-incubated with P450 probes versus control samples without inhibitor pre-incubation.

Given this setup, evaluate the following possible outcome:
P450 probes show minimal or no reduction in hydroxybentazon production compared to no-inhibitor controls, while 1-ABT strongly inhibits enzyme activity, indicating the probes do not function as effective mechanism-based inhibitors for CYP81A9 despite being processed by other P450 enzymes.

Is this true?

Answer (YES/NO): NO